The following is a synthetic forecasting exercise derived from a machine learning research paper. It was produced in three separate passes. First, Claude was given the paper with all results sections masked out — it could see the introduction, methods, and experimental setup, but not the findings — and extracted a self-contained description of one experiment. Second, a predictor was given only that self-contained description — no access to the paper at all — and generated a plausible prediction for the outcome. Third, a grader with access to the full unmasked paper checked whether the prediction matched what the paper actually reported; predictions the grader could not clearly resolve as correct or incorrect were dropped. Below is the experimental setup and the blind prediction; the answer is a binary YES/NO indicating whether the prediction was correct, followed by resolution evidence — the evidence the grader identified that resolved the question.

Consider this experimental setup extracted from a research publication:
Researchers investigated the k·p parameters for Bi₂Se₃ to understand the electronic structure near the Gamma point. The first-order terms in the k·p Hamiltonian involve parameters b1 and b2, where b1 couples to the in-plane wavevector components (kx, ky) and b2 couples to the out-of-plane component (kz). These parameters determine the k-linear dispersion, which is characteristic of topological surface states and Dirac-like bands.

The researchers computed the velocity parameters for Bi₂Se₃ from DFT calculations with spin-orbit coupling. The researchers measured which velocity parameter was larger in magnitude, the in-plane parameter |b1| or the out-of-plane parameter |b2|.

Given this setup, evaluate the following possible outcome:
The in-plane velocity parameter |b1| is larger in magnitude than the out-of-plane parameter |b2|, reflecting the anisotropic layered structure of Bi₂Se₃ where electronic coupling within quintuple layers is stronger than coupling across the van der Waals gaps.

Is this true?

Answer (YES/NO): YES